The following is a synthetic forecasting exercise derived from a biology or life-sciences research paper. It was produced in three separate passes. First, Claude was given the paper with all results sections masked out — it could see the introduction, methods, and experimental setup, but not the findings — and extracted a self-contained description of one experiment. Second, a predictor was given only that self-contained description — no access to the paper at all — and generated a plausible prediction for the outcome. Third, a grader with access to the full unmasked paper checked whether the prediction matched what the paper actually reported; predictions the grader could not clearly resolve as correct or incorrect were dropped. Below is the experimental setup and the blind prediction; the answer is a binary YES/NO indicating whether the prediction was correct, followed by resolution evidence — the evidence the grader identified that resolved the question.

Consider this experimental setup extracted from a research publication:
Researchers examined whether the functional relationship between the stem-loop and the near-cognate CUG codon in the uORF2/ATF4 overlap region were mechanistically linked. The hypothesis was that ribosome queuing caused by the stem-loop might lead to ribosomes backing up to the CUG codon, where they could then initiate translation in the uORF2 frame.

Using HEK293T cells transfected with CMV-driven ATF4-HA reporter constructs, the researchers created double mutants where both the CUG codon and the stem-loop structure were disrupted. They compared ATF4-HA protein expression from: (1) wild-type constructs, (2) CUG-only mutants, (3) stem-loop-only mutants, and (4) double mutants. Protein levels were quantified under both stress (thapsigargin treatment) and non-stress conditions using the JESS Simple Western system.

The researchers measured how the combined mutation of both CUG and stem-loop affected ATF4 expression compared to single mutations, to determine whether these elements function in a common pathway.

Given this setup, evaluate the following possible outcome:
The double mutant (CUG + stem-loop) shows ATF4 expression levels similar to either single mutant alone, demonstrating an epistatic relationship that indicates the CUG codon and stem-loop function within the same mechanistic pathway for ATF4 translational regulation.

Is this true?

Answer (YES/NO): NO